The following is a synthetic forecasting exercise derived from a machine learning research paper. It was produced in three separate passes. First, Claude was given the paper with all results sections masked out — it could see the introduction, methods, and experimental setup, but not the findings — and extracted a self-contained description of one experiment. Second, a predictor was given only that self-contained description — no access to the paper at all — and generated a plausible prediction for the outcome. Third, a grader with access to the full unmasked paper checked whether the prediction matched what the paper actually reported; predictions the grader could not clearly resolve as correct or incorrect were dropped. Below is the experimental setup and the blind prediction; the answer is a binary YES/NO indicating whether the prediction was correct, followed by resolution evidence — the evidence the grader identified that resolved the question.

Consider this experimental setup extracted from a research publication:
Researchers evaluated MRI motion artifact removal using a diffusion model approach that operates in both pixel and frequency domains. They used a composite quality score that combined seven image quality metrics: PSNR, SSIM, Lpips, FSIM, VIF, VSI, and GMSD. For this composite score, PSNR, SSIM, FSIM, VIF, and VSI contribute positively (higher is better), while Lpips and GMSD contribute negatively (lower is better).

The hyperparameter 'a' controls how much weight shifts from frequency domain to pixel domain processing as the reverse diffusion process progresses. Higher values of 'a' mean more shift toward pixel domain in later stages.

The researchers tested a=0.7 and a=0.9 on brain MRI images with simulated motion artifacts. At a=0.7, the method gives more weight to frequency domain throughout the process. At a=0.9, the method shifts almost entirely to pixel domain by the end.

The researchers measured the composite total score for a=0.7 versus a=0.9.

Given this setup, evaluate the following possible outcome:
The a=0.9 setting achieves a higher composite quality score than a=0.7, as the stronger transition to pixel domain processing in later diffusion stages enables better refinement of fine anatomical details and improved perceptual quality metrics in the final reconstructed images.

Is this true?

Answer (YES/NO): NO